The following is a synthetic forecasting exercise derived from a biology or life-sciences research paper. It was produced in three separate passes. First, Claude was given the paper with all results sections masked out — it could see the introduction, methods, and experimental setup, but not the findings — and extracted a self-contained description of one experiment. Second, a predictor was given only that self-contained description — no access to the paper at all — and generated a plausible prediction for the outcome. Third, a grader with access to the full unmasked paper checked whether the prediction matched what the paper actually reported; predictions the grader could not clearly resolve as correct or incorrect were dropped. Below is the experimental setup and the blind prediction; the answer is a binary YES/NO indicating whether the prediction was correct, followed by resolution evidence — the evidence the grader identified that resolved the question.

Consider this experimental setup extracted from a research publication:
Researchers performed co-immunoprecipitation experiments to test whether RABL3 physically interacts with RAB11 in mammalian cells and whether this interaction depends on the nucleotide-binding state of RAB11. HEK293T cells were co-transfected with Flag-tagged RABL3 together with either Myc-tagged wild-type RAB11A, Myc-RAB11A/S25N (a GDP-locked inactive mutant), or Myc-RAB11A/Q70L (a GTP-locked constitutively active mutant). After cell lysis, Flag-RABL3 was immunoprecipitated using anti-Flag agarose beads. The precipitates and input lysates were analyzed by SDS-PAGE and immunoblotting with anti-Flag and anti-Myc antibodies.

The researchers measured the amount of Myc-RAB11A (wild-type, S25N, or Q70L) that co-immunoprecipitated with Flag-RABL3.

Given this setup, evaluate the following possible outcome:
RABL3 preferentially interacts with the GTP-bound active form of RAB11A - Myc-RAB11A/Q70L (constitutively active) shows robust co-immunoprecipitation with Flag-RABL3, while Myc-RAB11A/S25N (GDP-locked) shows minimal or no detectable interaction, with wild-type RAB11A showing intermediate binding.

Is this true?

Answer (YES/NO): NO